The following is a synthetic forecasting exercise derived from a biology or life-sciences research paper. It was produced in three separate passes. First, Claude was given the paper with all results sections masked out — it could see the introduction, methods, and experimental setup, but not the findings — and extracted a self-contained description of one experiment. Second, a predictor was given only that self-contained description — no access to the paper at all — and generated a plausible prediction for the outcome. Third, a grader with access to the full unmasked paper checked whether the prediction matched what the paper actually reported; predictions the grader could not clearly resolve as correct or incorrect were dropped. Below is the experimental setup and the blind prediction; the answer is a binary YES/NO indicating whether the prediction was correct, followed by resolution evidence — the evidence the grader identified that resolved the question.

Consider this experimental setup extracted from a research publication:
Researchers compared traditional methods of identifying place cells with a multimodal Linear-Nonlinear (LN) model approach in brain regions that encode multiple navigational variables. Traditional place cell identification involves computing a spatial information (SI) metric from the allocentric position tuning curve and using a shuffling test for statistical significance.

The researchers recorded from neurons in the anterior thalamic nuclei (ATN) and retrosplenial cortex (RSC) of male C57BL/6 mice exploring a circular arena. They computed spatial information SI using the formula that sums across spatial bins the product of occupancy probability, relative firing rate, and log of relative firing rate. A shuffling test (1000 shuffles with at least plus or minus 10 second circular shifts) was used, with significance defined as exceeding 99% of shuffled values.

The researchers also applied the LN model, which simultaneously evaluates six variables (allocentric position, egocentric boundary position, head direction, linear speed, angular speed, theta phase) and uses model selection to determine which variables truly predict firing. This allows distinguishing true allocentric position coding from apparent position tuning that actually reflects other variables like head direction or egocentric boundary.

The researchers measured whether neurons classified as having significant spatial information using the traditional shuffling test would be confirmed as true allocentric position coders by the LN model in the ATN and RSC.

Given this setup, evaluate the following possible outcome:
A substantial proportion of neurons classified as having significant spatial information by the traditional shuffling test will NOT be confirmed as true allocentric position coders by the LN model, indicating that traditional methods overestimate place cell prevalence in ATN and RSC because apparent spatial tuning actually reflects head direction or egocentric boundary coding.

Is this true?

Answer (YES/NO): YES